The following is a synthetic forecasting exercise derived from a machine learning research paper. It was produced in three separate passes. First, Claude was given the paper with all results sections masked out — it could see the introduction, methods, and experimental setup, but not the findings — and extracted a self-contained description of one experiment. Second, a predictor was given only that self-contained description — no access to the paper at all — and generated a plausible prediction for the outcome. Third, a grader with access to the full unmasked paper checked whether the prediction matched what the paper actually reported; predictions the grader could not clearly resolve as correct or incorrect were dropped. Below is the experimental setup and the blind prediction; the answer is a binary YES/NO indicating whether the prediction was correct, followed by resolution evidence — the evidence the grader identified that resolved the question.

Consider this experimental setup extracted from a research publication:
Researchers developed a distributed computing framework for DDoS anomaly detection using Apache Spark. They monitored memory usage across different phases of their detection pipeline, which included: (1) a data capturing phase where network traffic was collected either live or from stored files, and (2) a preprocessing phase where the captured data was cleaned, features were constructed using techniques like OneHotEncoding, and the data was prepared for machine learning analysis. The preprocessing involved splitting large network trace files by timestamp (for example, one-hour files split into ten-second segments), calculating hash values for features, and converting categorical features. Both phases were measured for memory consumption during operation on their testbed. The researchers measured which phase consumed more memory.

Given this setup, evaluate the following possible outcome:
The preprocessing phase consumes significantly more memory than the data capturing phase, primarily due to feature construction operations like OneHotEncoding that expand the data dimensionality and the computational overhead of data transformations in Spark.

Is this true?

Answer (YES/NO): NO